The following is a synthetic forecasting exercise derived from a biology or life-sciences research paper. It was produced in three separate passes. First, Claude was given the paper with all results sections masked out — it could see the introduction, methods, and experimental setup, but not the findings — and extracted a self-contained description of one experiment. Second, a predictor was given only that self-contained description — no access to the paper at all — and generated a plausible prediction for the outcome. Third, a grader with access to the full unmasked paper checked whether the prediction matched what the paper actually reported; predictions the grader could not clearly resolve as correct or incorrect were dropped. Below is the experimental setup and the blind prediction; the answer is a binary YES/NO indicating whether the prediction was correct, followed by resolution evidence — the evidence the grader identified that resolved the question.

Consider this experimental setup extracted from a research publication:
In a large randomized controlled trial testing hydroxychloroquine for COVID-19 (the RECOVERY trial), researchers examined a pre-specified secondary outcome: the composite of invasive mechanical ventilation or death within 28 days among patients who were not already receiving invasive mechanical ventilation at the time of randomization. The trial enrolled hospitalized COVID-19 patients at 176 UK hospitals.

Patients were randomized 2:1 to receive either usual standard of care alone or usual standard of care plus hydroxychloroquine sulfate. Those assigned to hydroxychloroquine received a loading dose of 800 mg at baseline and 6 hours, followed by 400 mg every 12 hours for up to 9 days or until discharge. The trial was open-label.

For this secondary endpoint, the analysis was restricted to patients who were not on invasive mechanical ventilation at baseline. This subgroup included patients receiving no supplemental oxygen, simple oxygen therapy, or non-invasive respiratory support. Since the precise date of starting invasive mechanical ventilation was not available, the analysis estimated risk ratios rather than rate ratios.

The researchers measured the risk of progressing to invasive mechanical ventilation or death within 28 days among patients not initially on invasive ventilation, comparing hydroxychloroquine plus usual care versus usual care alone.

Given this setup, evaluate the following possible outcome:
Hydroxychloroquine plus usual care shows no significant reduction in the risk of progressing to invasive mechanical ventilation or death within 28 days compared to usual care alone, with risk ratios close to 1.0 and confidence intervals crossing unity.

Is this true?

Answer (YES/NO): NO